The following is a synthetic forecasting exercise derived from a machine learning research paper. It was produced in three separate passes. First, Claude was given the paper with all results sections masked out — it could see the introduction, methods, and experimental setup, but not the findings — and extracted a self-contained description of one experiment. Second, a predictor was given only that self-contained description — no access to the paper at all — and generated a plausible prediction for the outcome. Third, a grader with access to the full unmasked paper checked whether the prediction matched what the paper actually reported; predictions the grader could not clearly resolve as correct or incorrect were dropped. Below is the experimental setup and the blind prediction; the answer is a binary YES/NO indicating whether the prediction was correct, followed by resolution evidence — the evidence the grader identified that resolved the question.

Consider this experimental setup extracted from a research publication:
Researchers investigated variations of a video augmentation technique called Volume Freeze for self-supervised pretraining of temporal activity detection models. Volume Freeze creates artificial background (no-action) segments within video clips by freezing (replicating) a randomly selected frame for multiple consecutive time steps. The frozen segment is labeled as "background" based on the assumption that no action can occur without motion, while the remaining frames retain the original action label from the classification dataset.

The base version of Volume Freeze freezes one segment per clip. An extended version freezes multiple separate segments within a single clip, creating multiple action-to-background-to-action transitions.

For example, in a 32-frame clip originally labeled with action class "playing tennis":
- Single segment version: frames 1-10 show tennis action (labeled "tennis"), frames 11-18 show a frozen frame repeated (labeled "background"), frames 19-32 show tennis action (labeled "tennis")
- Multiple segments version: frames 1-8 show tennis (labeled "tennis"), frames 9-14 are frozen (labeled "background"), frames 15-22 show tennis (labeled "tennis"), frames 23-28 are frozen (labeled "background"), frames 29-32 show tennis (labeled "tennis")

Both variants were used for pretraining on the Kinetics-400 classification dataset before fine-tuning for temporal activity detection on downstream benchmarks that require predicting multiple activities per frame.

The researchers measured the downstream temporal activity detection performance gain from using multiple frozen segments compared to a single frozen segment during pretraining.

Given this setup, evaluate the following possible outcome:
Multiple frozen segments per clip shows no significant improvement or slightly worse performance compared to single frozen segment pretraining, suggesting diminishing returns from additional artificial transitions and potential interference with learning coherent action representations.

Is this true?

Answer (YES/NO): YES